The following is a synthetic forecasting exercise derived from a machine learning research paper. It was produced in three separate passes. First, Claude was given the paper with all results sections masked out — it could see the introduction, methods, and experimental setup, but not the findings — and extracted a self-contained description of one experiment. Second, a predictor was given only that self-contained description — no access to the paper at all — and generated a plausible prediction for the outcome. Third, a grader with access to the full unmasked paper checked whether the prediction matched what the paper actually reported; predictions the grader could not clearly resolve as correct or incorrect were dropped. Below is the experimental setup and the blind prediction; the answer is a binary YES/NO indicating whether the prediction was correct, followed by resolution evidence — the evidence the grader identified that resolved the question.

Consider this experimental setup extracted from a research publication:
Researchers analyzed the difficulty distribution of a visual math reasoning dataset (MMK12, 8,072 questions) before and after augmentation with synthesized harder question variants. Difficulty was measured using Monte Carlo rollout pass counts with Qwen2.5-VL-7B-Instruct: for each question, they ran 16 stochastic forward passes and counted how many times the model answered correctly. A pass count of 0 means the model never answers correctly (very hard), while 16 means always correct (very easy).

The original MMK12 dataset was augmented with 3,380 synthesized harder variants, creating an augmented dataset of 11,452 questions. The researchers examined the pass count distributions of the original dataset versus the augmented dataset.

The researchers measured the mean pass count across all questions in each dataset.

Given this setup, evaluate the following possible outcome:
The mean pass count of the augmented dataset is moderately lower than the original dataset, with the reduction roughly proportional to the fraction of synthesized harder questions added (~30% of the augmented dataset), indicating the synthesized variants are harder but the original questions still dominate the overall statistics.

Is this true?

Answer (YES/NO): YES